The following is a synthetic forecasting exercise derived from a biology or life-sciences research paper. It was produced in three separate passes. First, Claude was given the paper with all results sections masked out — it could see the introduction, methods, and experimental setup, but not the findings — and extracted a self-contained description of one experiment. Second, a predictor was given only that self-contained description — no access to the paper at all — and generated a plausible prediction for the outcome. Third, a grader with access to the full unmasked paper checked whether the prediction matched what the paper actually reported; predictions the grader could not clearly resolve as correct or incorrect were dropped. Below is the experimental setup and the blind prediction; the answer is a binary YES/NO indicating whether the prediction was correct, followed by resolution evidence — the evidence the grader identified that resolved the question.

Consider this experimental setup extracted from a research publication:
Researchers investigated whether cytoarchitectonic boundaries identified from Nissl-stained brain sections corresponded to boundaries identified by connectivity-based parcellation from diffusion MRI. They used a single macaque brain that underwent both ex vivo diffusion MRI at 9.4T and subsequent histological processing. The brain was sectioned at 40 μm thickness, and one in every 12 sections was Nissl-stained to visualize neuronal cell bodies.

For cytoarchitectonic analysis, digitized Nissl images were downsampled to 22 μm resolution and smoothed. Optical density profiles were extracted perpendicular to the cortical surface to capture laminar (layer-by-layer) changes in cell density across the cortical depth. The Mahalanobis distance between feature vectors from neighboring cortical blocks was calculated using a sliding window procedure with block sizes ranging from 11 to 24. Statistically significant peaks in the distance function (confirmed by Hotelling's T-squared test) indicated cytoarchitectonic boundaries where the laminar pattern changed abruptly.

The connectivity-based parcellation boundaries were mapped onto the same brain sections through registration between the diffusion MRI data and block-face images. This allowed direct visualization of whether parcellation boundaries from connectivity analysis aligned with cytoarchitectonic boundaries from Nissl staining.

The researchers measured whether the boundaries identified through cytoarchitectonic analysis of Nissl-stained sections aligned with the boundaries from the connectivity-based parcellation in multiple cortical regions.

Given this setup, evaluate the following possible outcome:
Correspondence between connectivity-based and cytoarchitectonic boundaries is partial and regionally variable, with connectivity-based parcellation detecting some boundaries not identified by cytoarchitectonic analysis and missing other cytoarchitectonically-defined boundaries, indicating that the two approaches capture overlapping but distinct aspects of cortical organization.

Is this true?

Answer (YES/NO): NO